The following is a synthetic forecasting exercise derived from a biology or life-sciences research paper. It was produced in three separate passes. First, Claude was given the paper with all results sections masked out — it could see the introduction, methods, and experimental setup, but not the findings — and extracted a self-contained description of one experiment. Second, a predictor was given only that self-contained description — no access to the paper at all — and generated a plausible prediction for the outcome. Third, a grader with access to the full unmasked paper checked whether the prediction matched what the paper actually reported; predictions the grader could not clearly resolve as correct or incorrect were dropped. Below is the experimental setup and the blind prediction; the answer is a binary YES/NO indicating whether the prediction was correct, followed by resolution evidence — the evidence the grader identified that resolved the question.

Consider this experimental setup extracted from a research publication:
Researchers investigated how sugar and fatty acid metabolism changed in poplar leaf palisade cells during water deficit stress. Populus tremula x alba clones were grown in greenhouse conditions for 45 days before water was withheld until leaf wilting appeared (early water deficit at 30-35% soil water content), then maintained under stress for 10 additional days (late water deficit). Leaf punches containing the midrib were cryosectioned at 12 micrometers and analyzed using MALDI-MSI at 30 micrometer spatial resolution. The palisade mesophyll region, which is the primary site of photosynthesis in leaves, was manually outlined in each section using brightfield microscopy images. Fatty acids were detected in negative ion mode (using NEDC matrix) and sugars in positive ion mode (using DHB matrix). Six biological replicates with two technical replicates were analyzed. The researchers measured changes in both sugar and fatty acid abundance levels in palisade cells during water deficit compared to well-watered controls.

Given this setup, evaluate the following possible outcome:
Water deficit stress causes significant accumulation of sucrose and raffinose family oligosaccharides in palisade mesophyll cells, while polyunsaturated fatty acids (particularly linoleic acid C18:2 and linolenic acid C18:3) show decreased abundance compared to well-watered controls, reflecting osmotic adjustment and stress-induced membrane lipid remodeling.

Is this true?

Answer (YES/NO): NO